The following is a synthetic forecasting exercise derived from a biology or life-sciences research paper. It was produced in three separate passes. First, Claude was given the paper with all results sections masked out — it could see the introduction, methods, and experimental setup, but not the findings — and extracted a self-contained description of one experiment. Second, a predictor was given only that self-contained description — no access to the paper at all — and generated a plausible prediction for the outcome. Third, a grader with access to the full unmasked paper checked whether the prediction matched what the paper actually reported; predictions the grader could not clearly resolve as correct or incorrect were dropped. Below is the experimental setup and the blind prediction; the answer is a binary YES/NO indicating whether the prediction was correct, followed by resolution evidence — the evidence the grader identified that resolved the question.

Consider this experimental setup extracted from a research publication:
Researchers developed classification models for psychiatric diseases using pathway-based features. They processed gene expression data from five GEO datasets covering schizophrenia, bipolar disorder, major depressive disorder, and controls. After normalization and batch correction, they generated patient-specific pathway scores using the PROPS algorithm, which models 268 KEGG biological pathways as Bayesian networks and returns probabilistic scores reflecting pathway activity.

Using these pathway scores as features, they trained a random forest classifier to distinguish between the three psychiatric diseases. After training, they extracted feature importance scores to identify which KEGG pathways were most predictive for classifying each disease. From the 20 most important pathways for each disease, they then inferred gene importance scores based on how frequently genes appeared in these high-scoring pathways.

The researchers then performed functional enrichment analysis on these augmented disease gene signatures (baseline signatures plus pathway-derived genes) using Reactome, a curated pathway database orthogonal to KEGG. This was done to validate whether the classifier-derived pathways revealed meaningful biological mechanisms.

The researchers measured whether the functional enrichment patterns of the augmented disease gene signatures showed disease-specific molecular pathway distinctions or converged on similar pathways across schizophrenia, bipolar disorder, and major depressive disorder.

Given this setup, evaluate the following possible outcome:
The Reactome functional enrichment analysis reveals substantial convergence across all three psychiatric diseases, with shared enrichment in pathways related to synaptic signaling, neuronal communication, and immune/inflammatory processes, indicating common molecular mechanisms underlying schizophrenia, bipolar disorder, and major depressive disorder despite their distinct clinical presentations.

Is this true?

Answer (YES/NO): NO